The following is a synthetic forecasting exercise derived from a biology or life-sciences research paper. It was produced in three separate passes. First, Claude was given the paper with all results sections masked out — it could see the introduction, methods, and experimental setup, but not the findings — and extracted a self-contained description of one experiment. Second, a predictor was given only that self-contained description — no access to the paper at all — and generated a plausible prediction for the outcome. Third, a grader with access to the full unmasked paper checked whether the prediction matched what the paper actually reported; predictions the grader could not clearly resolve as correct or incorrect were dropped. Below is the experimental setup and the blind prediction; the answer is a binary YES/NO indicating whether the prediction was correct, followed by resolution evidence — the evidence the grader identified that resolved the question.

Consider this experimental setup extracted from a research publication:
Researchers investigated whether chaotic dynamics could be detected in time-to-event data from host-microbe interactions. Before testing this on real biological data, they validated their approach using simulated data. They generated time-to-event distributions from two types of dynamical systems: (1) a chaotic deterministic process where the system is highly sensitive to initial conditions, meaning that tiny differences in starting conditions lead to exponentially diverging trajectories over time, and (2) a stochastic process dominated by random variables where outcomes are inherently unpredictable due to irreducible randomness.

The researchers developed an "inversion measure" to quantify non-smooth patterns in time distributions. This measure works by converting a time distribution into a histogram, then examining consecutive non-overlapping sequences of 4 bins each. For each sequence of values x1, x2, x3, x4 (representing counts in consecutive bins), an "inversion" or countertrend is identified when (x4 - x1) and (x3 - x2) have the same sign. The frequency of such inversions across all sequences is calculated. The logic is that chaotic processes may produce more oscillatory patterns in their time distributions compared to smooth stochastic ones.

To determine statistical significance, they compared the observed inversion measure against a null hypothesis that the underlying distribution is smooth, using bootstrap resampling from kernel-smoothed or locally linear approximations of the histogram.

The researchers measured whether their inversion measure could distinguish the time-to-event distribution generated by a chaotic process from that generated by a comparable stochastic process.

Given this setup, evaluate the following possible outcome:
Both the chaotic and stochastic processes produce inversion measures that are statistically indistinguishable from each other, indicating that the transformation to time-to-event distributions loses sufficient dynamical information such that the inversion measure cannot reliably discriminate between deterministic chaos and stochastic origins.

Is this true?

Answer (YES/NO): NO